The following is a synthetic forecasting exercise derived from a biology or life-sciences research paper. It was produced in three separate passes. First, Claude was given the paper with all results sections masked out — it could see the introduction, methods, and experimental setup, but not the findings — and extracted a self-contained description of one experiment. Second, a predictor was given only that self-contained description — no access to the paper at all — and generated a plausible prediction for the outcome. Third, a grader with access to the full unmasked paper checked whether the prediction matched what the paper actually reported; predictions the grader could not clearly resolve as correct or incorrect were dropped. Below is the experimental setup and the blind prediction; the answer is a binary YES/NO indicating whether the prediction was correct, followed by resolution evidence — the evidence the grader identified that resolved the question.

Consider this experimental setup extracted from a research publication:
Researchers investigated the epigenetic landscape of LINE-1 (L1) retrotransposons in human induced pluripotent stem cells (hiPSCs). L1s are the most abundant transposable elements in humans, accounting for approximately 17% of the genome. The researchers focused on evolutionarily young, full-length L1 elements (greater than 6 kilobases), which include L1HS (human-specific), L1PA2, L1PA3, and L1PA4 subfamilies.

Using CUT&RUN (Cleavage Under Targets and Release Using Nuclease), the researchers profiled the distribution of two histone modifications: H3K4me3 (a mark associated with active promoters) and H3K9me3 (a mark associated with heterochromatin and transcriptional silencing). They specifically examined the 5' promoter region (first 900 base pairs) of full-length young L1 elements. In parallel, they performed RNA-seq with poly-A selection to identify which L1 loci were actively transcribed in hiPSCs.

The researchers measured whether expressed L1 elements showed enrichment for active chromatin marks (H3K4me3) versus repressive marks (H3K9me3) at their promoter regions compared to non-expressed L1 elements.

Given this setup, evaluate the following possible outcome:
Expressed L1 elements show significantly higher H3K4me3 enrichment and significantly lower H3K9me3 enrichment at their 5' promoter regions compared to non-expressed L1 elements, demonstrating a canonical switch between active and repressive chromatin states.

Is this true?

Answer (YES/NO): YES